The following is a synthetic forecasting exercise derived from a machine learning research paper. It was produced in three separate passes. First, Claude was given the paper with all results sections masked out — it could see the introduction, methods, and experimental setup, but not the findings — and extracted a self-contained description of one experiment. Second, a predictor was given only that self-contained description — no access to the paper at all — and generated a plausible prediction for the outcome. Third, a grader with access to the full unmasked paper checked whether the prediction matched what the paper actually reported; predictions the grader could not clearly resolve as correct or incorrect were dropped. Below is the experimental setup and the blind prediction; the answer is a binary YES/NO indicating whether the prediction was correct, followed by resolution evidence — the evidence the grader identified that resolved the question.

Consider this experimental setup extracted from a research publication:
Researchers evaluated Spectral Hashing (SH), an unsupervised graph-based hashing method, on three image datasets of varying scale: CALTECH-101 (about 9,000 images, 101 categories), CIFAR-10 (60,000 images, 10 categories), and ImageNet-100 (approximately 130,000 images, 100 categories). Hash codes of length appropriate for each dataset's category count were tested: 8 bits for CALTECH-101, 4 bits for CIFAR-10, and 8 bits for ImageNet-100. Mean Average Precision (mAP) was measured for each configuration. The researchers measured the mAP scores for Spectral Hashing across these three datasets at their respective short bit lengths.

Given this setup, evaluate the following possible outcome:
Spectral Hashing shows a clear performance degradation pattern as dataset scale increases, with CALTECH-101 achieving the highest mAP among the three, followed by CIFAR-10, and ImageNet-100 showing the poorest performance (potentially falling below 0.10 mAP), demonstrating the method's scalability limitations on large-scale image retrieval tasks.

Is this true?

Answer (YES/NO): NO